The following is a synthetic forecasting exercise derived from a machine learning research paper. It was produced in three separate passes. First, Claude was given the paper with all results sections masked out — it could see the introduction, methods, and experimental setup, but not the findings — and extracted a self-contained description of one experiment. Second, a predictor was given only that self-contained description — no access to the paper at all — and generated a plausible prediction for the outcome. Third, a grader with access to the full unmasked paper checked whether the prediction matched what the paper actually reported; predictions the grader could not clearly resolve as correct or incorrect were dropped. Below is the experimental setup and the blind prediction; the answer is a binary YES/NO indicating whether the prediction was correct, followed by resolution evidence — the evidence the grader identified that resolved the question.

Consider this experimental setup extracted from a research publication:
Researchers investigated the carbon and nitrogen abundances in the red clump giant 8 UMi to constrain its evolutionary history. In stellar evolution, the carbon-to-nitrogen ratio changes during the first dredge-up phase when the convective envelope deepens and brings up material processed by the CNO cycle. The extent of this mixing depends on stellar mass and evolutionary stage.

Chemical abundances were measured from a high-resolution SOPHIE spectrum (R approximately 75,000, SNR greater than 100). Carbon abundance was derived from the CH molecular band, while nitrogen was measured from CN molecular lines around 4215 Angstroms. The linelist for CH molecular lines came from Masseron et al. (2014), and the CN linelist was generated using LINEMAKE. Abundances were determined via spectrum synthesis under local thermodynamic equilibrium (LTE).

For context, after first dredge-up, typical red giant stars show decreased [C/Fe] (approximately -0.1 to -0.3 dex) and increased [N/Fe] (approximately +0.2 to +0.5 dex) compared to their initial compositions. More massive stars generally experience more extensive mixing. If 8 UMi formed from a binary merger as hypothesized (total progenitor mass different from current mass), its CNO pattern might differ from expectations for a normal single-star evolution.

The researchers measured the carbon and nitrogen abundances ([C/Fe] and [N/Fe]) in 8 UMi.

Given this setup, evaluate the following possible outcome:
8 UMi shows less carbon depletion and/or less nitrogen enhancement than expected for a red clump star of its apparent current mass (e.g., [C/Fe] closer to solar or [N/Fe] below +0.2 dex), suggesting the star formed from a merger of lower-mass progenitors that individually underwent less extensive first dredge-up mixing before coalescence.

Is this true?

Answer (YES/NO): NO